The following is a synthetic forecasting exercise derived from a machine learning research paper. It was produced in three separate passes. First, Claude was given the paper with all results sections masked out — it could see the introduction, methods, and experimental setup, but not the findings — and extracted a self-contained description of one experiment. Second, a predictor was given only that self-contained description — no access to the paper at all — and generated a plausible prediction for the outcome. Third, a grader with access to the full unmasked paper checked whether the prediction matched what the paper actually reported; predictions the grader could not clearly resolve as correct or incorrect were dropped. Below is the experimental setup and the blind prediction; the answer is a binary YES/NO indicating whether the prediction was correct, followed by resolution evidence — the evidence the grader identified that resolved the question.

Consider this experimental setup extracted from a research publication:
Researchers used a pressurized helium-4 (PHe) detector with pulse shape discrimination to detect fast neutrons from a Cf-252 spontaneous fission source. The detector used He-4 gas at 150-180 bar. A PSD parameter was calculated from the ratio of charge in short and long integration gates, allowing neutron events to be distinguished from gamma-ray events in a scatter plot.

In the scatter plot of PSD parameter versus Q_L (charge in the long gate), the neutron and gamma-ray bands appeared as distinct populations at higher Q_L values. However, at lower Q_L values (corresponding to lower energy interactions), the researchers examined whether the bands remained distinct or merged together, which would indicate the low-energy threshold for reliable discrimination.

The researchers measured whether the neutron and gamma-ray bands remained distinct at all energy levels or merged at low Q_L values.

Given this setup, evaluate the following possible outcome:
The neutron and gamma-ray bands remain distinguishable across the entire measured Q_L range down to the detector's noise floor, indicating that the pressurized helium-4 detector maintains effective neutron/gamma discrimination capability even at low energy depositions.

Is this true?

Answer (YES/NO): NO